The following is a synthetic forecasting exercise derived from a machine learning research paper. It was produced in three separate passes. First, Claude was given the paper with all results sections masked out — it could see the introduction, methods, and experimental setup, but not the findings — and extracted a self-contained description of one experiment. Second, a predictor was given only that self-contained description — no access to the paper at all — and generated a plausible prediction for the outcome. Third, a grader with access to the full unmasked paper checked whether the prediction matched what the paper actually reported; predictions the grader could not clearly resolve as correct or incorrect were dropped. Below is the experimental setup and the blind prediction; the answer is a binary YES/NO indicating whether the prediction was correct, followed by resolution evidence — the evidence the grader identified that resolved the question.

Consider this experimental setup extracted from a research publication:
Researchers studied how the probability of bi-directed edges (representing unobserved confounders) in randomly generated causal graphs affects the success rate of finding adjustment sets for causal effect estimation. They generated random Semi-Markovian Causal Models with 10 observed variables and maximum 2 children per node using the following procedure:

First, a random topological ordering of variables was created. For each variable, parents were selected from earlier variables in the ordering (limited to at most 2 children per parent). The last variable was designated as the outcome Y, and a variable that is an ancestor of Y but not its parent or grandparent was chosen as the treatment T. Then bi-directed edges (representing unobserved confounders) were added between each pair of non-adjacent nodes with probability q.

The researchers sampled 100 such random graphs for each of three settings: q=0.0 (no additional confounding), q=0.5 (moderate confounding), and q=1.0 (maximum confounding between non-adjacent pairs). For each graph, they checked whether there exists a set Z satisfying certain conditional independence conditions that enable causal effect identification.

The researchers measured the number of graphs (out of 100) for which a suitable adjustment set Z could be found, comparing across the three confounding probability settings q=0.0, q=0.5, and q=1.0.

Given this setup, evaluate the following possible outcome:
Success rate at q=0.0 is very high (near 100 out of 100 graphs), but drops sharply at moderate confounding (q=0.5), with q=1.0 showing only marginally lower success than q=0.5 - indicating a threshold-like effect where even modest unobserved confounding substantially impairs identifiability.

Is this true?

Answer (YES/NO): NO